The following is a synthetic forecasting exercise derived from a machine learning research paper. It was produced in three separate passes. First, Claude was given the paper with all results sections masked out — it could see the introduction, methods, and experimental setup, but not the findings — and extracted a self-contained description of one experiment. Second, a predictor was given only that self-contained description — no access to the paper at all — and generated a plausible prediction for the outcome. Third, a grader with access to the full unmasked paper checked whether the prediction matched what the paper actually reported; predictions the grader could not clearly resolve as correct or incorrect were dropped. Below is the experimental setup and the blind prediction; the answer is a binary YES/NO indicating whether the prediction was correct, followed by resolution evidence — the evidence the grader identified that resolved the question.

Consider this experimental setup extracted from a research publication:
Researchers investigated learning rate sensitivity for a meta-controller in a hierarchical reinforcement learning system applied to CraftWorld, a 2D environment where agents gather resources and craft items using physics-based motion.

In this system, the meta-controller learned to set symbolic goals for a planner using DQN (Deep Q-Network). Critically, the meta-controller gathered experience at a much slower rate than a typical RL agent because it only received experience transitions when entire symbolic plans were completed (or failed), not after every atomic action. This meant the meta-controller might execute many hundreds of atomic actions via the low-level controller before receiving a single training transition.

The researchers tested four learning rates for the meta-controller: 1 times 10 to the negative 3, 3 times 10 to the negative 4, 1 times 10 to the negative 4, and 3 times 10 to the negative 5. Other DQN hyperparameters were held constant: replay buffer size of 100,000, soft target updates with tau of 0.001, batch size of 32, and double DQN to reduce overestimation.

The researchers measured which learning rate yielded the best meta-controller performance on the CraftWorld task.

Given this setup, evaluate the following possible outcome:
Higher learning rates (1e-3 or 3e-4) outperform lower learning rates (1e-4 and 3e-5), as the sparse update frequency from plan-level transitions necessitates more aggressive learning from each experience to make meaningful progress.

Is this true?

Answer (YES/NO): NO